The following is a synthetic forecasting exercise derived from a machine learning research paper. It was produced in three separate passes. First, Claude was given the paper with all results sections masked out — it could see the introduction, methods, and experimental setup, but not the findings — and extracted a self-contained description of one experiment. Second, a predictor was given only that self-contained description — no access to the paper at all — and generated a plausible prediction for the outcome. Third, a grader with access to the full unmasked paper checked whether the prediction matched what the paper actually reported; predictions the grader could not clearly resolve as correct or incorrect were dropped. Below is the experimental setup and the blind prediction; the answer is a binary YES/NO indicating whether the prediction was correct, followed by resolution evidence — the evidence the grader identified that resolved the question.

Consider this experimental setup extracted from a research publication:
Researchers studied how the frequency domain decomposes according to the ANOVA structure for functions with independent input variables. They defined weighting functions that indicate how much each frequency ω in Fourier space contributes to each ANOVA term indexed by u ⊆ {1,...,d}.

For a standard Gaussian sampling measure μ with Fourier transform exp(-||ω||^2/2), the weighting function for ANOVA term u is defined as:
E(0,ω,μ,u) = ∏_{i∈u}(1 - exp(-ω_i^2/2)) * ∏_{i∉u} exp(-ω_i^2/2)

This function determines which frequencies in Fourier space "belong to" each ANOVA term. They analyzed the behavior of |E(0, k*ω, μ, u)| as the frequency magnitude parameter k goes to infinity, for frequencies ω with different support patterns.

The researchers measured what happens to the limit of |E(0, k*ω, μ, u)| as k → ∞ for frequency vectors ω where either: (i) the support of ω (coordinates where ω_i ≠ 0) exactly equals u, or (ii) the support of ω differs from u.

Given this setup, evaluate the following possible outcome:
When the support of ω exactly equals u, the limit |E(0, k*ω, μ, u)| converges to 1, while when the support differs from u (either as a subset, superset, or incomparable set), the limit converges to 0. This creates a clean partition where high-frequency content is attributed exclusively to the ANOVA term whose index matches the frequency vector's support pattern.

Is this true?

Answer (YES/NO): YES